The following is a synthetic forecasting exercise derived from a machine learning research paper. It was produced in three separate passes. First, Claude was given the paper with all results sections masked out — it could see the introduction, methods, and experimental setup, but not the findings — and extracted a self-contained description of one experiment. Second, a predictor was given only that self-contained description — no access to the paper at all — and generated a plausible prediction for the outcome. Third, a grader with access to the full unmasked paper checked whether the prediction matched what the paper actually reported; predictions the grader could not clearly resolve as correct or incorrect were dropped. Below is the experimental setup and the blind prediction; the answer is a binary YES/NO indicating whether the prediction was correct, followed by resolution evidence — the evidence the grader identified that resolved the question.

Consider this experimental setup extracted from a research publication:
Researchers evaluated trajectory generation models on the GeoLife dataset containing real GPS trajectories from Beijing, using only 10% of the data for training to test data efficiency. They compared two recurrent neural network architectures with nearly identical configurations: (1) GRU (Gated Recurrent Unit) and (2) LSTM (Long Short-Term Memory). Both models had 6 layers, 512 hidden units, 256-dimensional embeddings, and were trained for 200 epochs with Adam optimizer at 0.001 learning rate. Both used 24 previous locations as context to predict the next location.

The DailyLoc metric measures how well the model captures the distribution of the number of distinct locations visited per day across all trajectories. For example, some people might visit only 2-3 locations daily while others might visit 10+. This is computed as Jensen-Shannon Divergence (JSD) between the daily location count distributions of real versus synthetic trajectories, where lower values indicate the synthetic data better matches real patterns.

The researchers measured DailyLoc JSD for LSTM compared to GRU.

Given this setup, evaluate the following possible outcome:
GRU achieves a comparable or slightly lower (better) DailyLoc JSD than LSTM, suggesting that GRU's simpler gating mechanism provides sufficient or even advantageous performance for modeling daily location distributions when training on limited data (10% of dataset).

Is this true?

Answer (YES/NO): NO